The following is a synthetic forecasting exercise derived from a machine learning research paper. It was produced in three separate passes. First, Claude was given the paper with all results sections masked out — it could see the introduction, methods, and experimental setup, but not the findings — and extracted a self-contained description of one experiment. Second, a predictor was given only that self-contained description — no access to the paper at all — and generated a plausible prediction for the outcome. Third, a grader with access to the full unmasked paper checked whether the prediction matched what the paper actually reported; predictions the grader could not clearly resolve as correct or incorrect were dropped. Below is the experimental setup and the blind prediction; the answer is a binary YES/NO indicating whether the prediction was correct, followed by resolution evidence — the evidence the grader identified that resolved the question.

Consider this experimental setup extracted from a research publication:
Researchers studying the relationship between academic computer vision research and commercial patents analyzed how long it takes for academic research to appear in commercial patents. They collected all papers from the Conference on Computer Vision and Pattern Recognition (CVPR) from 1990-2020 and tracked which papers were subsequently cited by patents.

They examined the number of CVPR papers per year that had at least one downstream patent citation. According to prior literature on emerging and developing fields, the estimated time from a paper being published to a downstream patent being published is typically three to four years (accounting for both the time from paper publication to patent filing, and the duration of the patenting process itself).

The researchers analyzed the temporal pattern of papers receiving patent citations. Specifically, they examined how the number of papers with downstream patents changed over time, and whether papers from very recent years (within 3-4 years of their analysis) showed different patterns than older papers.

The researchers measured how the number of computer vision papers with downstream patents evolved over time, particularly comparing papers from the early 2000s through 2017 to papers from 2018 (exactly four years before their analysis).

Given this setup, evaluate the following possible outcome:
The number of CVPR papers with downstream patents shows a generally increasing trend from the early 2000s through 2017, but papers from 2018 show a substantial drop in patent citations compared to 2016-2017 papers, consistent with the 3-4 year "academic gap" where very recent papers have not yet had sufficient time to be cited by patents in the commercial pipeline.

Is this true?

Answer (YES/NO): NO